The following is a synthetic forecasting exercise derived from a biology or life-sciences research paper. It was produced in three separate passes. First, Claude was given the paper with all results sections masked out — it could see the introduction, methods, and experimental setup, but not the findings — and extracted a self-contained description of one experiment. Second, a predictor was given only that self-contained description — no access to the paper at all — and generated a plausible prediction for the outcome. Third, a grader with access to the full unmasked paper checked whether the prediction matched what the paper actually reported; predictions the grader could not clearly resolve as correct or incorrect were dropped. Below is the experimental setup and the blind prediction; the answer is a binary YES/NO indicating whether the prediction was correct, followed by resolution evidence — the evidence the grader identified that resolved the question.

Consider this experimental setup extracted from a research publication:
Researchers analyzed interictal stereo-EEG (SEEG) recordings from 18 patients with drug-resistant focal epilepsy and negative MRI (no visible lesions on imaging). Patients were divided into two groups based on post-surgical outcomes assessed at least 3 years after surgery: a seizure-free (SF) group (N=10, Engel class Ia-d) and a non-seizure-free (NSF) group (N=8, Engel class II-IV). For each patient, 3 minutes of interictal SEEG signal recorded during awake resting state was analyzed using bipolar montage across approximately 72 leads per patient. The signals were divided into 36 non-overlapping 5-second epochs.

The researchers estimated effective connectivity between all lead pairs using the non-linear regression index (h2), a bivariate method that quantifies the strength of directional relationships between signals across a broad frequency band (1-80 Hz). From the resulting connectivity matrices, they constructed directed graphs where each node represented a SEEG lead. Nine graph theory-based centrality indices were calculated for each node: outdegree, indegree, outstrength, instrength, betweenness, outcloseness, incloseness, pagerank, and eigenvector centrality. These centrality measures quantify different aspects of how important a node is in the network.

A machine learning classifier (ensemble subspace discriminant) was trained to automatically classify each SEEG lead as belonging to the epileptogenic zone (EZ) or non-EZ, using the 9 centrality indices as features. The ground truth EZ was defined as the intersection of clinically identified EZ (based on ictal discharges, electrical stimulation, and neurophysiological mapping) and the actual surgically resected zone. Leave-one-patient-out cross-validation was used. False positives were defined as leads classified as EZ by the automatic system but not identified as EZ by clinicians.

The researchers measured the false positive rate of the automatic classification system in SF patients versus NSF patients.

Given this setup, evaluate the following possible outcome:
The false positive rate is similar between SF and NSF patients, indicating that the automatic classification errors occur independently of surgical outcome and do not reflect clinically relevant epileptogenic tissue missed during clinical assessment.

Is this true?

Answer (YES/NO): NO